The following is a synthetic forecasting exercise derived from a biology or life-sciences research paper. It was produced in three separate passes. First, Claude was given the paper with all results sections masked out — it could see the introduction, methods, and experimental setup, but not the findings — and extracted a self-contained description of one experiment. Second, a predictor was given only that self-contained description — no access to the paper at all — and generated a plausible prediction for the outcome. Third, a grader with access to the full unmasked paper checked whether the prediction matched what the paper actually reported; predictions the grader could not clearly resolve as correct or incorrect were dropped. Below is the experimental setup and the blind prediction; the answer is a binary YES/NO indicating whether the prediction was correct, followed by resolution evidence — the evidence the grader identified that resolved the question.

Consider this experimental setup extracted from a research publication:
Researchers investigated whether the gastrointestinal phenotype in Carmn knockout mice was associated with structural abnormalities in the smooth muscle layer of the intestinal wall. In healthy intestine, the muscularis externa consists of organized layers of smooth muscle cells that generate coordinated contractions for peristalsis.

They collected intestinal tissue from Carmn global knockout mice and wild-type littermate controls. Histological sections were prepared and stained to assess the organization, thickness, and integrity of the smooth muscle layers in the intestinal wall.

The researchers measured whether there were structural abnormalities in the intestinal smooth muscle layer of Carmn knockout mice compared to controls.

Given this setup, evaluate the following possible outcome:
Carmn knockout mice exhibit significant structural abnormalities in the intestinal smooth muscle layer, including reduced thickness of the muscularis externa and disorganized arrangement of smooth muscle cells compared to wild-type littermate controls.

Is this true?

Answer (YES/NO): NO